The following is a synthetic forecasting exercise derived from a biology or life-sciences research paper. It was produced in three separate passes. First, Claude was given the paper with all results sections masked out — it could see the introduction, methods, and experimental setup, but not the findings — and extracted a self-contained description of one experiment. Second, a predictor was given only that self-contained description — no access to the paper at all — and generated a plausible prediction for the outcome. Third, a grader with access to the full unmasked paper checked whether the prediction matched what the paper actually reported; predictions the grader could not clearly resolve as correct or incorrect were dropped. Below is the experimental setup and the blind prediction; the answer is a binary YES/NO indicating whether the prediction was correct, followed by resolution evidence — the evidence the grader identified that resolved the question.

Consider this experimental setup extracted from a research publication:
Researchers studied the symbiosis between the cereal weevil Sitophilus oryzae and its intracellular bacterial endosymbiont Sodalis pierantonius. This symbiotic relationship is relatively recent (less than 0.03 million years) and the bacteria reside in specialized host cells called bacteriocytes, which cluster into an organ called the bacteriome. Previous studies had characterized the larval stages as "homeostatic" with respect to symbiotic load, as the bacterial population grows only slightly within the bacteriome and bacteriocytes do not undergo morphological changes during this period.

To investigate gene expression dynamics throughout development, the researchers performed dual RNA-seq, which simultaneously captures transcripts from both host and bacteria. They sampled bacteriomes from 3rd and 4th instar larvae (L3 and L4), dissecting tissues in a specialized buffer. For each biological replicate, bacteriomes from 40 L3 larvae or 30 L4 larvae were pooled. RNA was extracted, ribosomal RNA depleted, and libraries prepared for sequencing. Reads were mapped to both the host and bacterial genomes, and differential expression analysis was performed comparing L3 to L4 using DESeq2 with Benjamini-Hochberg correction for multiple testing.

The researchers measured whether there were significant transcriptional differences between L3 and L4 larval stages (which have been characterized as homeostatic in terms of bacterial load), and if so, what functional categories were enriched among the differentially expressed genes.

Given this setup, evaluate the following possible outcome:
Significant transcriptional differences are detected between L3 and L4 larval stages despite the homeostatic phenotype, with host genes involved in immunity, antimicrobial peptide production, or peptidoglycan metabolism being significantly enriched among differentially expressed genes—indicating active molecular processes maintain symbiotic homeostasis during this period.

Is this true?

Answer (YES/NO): NO